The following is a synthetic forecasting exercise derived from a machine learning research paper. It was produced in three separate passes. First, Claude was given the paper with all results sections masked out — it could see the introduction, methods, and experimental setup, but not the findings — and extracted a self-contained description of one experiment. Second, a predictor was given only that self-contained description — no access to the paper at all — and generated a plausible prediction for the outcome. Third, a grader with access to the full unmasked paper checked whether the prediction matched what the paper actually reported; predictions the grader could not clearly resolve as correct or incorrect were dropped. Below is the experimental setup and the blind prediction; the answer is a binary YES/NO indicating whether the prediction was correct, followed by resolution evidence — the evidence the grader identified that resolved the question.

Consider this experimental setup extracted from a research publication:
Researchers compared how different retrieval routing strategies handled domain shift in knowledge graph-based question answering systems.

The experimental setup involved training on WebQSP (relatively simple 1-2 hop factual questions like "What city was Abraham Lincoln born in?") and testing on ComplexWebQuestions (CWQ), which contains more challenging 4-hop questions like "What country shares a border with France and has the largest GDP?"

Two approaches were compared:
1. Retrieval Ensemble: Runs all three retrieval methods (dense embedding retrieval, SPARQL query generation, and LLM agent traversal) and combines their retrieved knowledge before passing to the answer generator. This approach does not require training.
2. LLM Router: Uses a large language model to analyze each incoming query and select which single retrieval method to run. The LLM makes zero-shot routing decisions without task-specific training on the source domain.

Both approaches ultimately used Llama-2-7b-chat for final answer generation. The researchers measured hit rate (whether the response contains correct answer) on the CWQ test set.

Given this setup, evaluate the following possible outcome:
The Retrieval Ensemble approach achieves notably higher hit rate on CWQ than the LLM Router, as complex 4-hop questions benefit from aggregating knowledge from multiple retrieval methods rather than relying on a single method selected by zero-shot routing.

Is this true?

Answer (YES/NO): NO